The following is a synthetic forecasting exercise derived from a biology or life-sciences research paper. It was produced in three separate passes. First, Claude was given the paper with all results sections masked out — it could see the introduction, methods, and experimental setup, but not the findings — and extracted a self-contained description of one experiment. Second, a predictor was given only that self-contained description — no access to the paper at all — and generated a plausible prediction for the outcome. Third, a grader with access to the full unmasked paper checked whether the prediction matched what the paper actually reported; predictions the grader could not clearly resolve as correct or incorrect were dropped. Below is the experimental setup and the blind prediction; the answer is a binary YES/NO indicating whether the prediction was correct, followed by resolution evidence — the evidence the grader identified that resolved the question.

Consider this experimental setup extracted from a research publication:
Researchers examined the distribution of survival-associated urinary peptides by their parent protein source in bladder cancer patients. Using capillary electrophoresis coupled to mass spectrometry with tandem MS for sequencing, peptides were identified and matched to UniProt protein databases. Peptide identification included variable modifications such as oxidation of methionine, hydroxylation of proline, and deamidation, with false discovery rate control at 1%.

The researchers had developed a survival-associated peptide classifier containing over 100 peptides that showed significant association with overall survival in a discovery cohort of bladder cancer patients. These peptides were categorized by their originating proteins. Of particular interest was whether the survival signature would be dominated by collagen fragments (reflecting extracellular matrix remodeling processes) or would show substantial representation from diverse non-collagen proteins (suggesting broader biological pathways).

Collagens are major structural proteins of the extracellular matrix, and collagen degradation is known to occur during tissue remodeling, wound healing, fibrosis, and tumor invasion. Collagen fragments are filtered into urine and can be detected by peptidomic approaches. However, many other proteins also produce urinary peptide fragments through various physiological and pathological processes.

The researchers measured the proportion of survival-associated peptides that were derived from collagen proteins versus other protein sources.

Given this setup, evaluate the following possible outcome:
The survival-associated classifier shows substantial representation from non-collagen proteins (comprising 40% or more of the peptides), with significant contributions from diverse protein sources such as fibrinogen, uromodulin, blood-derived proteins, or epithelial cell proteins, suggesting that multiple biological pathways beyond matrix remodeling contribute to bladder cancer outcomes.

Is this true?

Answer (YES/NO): NO